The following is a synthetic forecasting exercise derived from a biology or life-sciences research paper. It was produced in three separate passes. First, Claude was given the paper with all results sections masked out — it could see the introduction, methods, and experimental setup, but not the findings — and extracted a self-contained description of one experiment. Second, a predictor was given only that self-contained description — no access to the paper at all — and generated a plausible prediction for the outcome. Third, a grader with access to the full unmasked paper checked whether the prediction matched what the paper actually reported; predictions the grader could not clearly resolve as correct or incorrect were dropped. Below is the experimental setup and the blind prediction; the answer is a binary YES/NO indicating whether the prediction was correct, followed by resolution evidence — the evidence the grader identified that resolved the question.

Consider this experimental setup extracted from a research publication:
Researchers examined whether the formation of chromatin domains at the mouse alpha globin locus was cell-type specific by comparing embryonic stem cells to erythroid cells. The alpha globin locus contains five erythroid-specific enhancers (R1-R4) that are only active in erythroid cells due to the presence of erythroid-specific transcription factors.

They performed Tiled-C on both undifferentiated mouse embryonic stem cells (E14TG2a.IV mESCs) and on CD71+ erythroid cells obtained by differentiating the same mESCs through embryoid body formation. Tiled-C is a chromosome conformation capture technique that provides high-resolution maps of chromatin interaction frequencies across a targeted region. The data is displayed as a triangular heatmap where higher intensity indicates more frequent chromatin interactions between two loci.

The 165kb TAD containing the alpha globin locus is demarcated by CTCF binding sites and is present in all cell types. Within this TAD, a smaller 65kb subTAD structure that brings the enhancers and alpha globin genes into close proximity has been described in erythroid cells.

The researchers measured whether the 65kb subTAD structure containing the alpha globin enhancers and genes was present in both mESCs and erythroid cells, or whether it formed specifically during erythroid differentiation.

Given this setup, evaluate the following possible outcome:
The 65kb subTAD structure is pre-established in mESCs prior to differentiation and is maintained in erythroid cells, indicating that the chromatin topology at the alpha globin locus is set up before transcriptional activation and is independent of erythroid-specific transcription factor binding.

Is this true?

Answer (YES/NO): NO